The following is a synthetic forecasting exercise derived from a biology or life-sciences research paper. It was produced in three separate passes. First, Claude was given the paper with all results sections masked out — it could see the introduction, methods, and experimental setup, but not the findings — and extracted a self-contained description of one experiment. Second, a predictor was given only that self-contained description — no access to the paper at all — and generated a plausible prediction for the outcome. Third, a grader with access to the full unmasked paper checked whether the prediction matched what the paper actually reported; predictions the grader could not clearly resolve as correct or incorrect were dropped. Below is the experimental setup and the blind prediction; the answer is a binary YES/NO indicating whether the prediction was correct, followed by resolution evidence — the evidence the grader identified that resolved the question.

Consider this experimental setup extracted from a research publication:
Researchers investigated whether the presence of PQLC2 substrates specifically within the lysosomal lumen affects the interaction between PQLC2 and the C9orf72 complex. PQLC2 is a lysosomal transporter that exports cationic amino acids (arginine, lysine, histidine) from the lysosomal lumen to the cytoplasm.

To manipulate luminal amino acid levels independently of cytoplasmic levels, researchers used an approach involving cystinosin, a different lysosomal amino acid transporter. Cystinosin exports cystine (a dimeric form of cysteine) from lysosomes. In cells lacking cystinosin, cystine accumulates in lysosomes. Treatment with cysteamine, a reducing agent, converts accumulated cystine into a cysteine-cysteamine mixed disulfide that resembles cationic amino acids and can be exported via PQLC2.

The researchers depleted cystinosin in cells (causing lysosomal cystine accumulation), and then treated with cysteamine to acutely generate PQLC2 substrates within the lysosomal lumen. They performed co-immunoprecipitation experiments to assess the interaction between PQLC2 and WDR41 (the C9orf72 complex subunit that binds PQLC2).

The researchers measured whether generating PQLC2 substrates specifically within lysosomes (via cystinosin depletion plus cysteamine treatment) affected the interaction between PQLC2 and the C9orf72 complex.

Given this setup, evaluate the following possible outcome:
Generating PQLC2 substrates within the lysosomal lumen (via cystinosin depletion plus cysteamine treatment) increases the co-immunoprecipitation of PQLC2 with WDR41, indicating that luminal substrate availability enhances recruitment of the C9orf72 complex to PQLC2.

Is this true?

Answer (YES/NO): NO